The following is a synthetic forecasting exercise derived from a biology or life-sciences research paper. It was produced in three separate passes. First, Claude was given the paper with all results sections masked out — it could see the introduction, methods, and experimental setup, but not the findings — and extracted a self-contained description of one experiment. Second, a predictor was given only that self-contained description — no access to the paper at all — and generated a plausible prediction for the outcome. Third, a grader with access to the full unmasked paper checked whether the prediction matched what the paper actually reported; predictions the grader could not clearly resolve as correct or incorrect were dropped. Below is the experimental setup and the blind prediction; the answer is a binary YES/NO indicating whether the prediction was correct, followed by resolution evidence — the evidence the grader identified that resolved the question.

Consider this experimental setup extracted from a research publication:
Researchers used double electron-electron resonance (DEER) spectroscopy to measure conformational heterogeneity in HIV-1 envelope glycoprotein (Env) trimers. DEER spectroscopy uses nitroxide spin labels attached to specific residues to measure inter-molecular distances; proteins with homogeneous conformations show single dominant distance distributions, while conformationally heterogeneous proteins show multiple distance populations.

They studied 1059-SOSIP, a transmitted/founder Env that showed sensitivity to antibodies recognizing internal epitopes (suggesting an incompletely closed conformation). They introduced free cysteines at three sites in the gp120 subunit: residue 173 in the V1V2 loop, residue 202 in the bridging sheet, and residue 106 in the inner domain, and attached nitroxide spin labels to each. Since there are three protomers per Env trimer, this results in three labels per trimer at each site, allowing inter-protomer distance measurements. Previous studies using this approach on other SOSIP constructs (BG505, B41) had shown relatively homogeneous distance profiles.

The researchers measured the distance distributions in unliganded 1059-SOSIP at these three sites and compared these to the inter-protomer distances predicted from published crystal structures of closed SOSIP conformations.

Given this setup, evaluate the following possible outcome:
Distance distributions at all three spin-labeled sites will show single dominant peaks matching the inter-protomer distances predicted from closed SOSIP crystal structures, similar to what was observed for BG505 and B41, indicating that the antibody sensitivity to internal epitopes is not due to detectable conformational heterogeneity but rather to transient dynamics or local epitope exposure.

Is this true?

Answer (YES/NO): NO